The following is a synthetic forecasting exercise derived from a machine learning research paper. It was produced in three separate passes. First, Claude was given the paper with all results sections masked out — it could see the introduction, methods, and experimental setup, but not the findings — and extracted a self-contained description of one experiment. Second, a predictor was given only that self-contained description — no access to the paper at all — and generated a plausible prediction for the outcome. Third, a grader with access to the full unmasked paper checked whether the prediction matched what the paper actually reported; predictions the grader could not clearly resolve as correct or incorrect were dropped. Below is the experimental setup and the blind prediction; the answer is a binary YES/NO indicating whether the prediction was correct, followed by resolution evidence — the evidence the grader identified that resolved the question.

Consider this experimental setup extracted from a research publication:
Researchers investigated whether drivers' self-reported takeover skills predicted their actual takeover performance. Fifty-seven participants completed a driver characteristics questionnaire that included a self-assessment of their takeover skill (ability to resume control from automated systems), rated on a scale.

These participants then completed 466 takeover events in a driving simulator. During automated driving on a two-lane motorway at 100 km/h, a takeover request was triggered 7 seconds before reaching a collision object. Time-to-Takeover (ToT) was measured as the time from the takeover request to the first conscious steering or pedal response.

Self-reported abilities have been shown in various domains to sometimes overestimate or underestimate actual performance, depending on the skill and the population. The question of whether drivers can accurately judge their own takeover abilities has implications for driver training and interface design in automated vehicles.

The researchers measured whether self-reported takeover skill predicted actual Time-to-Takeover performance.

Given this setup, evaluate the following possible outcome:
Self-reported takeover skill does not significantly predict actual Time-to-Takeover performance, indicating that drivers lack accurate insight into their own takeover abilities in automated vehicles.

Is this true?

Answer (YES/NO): YES